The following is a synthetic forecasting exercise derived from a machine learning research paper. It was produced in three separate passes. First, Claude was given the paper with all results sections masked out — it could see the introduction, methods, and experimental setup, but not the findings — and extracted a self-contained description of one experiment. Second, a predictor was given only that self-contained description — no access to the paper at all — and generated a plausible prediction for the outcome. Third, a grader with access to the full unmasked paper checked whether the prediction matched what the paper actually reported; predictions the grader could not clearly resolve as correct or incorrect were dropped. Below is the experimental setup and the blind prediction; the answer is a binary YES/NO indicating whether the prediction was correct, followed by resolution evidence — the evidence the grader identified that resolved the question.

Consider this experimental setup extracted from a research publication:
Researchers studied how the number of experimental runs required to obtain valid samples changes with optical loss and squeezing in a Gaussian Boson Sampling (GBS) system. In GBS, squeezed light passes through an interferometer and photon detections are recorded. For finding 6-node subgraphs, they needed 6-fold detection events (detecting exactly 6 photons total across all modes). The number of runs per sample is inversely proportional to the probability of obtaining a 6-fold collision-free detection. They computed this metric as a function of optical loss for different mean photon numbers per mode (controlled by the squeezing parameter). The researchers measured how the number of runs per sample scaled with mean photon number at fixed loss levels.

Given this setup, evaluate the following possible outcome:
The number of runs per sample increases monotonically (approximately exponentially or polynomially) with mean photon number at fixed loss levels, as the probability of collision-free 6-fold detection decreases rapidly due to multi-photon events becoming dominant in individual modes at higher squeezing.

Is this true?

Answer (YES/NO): YES